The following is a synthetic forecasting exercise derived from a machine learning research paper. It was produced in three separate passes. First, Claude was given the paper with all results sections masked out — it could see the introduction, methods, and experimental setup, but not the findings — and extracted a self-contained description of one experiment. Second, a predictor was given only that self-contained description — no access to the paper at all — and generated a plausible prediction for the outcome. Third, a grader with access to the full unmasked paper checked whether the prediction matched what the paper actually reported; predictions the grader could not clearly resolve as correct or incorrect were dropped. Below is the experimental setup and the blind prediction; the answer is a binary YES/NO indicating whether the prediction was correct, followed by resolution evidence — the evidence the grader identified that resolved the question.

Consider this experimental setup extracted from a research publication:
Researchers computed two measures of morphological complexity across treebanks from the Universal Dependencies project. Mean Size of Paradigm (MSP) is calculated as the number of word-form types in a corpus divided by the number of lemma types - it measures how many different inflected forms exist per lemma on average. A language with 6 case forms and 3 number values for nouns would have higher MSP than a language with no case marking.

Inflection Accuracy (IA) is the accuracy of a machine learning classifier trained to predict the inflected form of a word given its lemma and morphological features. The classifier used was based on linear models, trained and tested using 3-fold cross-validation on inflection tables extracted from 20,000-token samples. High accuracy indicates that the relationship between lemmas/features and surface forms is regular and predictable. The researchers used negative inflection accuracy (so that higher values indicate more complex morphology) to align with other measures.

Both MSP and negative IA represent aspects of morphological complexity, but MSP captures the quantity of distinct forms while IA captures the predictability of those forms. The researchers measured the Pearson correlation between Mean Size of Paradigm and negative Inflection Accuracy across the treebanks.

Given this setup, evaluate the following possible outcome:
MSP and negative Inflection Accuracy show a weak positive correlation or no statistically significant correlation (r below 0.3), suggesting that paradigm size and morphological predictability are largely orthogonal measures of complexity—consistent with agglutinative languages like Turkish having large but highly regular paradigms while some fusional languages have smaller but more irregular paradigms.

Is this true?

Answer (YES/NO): NO